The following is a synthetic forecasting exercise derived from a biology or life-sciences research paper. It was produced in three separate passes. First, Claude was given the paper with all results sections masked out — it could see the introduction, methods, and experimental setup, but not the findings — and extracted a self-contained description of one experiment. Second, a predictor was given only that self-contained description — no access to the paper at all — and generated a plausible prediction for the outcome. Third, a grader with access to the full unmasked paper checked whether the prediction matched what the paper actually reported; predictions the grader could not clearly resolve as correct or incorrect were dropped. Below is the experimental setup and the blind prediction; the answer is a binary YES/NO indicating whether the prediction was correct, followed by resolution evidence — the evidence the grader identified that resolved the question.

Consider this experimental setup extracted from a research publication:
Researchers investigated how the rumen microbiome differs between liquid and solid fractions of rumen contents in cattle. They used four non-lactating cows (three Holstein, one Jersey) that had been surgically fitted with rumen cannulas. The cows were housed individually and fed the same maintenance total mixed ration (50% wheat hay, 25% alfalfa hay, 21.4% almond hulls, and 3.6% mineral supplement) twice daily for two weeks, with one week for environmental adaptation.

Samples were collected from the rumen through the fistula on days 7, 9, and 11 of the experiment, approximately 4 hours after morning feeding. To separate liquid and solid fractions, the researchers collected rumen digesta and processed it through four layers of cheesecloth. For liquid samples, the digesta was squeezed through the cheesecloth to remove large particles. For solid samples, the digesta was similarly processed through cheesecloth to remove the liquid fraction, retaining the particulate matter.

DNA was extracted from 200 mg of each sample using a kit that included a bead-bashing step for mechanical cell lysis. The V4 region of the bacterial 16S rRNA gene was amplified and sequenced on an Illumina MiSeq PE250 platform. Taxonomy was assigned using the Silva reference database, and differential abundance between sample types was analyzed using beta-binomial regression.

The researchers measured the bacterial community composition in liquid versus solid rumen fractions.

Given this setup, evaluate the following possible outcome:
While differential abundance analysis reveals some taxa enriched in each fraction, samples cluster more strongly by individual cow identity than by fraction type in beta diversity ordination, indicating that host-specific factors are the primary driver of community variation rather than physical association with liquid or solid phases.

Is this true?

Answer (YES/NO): NO